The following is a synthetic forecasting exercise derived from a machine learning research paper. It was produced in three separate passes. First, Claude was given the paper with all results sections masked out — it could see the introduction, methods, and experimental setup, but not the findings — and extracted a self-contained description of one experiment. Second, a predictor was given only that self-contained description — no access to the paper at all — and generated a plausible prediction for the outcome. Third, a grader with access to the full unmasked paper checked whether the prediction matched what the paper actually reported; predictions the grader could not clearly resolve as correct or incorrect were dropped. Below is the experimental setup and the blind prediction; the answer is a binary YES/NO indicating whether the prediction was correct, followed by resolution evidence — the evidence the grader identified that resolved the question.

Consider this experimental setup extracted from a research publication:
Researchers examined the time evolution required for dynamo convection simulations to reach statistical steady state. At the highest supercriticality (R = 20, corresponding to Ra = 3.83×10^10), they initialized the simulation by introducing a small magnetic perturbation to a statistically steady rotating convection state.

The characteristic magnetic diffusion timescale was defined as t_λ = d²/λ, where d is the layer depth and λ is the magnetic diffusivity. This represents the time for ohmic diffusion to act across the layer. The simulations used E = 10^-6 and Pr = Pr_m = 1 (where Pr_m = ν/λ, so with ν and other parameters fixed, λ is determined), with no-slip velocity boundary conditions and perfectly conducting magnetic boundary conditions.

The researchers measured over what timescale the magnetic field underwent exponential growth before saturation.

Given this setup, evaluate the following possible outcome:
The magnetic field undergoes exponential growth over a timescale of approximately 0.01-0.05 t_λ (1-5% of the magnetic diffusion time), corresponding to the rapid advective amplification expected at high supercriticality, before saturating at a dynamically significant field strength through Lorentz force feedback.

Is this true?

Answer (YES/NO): NO